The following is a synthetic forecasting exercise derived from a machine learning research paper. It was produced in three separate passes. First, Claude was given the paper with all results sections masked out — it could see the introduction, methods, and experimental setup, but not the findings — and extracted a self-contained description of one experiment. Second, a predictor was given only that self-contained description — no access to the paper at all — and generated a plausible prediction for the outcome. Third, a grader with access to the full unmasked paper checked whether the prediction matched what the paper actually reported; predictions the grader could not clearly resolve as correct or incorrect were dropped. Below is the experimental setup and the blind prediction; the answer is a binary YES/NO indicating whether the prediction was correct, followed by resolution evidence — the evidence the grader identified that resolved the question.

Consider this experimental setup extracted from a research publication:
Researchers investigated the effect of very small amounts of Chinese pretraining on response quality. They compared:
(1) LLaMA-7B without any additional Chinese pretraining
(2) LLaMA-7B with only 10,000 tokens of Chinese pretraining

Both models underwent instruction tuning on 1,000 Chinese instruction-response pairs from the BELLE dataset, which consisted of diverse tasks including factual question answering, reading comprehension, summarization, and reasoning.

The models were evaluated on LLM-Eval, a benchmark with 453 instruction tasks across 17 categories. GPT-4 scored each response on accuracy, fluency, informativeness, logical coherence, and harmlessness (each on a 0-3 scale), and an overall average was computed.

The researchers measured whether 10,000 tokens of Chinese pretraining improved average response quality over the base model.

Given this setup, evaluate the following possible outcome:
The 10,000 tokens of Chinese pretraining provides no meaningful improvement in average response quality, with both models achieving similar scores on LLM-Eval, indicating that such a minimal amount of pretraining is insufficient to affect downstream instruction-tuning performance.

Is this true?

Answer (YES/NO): NO